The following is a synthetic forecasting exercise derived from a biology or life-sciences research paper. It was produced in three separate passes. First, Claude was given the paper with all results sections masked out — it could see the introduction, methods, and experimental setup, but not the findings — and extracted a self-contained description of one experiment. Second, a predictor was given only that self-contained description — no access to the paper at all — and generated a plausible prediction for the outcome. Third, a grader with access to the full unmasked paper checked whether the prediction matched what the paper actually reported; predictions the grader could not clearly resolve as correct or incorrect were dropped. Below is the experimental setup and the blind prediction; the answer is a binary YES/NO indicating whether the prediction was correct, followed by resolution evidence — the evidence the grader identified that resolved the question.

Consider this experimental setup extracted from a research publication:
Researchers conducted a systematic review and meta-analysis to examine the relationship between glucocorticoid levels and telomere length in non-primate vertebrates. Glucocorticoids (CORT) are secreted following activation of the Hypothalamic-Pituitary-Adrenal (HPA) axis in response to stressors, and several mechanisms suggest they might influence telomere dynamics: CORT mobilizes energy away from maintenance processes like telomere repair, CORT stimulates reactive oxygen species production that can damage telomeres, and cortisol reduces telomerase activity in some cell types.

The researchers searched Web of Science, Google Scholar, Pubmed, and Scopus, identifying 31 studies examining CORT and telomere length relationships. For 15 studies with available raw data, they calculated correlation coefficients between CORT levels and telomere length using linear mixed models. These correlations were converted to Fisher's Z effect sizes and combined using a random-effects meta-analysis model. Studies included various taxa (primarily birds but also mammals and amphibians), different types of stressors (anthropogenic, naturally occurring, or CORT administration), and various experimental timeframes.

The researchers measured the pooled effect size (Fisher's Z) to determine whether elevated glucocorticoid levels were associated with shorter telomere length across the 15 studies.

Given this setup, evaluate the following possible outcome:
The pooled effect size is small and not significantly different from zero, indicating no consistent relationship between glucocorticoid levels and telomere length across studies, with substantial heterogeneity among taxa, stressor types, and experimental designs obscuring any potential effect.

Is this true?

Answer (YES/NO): NO